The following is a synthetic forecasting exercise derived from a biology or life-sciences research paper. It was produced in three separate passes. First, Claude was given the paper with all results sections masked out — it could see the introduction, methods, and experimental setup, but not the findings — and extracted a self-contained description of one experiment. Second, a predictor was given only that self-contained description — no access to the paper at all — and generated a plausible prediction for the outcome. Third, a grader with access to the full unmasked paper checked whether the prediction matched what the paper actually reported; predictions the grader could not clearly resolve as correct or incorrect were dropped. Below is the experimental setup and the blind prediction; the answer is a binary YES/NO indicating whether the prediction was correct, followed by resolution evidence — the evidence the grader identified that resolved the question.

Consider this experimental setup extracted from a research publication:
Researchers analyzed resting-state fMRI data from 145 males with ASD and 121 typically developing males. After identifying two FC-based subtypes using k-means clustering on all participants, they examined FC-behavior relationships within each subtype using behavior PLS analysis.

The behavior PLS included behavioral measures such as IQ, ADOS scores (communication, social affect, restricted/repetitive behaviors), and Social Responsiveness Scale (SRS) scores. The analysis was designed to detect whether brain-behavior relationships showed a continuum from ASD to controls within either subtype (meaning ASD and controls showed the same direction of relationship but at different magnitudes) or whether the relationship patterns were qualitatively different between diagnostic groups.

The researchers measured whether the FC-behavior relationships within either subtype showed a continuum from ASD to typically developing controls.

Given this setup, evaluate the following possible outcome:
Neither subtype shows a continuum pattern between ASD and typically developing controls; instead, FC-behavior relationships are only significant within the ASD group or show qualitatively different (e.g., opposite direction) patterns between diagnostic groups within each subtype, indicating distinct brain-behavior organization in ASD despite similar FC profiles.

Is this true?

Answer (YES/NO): NO